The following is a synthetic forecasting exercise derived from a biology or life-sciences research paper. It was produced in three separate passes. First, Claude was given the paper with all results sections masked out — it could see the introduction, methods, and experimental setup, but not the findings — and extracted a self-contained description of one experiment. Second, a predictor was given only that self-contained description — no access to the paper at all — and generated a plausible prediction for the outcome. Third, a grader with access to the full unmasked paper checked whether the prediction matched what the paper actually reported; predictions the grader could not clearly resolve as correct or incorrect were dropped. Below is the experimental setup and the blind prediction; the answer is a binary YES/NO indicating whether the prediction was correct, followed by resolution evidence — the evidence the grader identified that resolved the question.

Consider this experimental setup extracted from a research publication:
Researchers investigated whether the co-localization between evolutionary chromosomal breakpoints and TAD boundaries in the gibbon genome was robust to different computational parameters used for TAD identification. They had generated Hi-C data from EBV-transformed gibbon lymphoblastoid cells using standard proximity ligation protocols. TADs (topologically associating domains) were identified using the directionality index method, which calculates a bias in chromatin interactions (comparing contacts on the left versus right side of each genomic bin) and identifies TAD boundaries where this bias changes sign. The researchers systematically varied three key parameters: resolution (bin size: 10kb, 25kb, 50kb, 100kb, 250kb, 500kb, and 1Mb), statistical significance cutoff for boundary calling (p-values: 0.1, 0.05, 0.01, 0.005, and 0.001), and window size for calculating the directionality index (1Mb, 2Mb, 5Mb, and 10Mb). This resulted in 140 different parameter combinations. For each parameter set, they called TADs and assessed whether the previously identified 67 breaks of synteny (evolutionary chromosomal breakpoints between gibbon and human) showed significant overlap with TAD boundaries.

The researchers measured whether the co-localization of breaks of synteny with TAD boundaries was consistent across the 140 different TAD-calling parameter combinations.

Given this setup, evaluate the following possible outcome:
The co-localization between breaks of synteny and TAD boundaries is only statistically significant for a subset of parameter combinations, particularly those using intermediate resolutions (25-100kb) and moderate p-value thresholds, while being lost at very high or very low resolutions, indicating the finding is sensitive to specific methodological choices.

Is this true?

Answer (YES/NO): NO